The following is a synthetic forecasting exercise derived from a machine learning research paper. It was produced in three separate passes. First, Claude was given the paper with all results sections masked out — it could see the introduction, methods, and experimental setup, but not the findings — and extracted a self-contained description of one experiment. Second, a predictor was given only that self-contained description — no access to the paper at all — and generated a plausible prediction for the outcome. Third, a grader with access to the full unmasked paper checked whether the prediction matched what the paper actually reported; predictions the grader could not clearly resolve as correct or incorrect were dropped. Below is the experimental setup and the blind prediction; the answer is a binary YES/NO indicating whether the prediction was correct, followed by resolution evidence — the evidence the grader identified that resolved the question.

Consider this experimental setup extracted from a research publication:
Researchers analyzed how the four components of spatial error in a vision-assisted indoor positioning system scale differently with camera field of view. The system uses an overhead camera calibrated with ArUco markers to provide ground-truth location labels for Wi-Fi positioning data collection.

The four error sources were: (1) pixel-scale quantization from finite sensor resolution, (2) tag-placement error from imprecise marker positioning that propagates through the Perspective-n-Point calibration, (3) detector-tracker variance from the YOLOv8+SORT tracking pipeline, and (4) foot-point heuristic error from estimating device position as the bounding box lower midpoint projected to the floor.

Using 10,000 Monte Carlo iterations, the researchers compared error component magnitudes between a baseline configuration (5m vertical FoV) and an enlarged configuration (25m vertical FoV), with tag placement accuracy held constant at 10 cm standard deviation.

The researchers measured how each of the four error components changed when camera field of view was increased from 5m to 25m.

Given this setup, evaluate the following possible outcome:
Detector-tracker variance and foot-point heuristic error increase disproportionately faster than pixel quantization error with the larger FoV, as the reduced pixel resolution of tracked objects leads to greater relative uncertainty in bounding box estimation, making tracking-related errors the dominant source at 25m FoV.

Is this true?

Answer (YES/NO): NO